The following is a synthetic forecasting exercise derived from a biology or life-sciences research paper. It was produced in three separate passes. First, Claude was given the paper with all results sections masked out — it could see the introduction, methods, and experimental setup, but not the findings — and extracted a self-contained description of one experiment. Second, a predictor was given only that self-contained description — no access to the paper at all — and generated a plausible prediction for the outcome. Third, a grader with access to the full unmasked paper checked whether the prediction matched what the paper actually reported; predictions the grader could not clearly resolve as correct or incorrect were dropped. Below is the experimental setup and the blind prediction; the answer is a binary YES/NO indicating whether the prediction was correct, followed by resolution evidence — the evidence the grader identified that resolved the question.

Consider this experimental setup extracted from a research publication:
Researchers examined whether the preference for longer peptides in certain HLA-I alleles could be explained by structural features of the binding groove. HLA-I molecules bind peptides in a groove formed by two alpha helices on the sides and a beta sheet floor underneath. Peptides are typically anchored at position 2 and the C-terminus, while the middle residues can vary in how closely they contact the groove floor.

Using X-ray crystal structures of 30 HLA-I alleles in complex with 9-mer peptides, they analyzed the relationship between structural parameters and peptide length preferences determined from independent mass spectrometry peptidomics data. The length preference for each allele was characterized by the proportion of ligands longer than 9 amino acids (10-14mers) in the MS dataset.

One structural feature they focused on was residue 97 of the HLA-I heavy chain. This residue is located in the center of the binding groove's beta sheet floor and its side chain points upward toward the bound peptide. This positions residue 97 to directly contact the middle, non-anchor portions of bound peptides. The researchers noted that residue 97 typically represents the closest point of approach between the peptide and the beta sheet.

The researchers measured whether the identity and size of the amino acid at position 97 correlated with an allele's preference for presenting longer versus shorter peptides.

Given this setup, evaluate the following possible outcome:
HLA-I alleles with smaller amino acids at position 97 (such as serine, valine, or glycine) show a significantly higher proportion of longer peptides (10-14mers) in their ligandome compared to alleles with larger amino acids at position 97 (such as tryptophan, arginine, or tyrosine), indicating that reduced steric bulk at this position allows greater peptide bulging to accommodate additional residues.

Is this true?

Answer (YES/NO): YES